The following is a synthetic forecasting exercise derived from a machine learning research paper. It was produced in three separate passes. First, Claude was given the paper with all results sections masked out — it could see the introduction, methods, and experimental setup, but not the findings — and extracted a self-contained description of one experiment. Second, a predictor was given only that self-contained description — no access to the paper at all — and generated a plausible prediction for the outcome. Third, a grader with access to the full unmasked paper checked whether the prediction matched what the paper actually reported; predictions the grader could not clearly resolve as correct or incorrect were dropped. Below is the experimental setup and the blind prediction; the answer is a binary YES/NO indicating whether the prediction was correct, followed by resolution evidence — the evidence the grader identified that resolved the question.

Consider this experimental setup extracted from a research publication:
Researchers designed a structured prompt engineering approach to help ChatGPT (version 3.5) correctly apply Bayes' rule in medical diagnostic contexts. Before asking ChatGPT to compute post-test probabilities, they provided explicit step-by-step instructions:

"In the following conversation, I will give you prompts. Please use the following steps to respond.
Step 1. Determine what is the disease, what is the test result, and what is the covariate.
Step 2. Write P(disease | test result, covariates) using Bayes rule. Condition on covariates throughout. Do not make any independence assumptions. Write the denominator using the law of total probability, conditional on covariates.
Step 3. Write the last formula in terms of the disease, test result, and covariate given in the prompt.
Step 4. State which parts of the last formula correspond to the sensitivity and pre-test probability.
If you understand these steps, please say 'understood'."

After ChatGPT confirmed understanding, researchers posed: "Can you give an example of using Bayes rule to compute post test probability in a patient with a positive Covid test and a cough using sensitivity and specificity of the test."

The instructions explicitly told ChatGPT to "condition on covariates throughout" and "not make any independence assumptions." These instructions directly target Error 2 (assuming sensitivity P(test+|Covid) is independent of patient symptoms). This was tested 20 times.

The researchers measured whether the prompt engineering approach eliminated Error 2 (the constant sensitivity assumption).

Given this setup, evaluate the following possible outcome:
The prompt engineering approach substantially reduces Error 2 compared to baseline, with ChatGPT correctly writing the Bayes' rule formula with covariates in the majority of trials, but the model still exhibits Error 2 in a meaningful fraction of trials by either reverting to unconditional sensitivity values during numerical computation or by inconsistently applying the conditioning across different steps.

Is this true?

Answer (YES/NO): NO